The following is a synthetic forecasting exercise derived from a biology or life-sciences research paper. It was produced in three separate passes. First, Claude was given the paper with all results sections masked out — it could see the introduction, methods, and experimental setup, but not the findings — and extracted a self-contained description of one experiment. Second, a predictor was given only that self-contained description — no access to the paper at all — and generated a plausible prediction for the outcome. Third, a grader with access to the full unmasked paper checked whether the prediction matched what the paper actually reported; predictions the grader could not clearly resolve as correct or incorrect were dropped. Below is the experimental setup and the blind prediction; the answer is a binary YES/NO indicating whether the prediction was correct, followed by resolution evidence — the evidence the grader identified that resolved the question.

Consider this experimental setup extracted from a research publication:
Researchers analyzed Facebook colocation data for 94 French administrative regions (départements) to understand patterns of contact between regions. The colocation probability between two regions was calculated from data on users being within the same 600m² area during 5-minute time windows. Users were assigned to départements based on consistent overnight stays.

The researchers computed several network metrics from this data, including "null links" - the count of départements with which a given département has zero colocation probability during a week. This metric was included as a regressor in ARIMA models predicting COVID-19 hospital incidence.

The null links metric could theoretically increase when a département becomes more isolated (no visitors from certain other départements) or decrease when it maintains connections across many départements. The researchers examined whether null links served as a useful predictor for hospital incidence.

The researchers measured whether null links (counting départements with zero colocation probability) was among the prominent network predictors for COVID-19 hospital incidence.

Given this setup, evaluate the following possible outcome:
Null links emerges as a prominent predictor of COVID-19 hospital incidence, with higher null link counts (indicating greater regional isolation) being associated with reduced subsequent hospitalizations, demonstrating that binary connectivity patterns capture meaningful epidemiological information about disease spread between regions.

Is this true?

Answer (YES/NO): NO